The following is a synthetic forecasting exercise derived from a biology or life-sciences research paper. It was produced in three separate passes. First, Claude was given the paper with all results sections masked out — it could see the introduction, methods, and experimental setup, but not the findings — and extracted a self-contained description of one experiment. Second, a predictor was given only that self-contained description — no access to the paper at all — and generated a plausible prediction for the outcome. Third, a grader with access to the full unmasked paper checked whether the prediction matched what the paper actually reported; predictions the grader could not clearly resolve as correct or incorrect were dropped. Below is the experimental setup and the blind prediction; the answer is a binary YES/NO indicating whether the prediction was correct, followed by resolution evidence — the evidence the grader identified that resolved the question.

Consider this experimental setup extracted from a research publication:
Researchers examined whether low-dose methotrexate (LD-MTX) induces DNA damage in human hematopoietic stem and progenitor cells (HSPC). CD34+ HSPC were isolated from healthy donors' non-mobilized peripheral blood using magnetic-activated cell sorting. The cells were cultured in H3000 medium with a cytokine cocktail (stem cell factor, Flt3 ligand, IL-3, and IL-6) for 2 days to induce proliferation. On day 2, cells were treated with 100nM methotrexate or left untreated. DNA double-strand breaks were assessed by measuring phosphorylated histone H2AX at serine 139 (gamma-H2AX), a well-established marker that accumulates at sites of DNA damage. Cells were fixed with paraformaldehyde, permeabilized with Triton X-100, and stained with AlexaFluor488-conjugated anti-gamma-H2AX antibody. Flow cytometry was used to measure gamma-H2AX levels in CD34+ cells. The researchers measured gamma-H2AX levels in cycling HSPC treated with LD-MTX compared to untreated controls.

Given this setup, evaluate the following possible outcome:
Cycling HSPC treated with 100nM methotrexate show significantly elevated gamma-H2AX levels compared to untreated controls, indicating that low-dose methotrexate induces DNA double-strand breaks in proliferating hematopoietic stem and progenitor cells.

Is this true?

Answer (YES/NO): YES